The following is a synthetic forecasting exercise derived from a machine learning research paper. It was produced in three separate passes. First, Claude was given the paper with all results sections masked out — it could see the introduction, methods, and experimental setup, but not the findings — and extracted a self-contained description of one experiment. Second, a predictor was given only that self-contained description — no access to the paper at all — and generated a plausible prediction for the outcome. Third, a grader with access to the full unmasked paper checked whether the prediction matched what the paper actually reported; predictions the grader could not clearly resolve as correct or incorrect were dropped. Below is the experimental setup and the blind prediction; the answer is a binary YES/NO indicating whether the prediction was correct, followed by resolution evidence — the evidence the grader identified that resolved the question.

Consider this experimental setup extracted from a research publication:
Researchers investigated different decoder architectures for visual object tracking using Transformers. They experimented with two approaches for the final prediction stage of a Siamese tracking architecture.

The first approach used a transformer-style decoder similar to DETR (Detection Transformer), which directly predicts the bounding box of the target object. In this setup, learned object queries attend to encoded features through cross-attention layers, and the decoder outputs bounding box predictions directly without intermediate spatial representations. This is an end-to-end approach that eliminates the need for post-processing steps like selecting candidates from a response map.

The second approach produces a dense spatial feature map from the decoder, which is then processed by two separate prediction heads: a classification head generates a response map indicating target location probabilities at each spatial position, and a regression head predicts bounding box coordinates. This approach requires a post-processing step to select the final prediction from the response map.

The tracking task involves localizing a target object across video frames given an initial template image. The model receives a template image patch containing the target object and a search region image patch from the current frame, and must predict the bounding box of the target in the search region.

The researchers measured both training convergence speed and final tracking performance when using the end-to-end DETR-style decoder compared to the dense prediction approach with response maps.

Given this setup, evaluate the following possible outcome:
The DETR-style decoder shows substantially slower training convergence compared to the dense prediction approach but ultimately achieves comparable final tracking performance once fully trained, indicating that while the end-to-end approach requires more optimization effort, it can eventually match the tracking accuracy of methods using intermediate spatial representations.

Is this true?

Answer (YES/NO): NO